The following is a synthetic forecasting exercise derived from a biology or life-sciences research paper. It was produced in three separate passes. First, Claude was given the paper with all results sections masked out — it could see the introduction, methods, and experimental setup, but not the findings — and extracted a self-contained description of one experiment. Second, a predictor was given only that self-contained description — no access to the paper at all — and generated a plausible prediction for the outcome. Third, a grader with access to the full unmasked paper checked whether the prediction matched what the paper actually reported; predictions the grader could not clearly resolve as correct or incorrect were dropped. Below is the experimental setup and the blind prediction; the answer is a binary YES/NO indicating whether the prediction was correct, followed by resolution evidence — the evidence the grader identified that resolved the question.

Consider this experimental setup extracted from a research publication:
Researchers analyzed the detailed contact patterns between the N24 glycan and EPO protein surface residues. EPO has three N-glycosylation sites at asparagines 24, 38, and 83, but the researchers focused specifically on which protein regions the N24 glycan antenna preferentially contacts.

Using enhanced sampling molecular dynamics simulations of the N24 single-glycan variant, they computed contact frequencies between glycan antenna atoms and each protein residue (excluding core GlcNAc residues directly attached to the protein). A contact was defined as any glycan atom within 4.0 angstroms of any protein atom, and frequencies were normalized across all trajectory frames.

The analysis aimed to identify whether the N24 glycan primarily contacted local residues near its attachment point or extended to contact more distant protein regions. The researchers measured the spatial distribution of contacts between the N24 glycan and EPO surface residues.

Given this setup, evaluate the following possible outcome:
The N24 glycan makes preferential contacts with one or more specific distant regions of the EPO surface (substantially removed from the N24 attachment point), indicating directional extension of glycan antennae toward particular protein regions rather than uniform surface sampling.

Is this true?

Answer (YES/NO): NO